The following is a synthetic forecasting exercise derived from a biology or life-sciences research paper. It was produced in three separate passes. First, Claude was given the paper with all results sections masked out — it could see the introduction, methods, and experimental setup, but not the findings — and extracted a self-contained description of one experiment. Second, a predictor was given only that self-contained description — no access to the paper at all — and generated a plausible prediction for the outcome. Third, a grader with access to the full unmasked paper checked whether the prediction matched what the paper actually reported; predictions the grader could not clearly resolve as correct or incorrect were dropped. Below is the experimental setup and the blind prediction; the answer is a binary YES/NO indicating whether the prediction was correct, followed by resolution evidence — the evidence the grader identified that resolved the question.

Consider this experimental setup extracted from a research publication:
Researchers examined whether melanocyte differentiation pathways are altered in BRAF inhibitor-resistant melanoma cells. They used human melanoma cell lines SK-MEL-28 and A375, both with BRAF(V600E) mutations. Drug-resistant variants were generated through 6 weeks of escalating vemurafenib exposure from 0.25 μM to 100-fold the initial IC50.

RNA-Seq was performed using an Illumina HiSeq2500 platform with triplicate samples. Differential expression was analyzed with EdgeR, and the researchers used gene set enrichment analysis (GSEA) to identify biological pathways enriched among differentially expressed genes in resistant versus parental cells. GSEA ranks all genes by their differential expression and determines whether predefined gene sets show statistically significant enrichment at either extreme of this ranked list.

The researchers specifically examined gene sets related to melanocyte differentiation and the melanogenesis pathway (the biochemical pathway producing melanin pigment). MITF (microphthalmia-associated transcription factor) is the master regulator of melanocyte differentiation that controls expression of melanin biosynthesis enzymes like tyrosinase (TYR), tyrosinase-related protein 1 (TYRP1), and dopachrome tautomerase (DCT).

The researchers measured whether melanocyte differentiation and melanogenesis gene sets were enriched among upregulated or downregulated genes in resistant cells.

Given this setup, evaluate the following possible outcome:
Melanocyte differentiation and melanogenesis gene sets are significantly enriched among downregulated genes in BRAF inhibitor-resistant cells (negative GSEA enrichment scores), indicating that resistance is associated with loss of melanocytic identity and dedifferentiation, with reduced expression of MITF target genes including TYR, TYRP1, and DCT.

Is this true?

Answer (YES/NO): NO